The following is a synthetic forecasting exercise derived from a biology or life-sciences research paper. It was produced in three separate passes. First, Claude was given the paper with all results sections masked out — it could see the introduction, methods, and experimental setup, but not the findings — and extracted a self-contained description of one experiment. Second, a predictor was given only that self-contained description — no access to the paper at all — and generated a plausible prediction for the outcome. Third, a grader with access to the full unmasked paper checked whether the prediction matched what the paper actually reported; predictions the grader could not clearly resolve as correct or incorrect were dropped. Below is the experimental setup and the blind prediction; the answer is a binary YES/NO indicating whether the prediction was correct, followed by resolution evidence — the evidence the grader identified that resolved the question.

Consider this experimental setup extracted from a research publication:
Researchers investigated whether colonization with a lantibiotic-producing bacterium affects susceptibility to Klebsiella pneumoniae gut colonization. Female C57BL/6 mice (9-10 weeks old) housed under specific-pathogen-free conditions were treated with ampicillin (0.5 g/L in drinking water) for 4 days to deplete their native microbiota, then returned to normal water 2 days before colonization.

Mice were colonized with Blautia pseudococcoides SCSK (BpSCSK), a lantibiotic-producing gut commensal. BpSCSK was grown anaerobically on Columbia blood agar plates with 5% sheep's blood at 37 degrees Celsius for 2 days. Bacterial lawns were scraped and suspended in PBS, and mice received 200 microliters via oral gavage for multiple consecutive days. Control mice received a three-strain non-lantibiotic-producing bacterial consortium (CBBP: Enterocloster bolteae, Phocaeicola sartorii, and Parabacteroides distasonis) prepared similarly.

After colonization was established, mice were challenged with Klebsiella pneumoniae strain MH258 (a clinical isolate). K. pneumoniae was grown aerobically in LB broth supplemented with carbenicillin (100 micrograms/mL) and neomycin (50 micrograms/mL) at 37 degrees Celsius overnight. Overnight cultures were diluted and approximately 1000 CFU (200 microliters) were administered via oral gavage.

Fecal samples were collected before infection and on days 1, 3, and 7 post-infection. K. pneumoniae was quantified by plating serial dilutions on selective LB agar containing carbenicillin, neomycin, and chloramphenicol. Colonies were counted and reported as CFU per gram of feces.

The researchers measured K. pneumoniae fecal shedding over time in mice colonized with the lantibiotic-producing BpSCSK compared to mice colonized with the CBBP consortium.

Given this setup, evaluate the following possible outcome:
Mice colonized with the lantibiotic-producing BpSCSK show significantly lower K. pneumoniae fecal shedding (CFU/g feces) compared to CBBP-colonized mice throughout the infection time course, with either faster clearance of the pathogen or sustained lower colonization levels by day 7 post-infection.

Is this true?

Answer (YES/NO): NO